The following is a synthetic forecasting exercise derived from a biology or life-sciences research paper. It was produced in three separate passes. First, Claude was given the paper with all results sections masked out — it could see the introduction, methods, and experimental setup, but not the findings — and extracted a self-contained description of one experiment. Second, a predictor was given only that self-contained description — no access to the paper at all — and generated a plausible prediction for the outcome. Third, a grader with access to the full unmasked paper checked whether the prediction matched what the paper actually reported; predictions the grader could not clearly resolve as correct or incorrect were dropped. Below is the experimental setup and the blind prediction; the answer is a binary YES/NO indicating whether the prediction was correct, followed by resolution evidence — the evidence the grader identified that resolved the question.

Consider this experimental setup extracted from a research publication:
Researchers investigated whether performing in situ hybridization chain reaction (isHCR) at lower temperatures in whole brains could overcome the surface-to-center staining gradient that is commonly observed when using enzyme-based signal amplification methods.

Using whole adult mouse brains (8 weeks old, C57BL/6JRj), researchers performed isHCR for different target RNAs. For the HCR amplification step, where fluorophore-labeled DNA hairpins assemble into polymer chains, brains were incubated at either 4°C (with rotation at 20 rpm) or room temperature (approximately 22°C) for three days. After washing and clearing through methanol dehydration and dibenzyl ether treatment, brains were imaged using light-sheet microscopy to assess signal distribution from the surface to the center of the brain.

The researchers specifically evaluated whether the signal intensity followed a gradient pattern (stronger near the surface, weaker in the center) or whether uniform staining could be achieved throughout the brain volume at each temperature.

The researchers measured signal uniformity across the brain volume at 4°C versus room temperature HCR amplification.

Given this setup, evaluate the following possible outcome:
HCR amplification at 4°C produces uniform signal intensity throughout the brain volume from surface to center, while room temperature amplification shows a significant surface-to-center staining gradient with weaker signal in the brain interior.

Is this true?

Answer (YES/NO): YES